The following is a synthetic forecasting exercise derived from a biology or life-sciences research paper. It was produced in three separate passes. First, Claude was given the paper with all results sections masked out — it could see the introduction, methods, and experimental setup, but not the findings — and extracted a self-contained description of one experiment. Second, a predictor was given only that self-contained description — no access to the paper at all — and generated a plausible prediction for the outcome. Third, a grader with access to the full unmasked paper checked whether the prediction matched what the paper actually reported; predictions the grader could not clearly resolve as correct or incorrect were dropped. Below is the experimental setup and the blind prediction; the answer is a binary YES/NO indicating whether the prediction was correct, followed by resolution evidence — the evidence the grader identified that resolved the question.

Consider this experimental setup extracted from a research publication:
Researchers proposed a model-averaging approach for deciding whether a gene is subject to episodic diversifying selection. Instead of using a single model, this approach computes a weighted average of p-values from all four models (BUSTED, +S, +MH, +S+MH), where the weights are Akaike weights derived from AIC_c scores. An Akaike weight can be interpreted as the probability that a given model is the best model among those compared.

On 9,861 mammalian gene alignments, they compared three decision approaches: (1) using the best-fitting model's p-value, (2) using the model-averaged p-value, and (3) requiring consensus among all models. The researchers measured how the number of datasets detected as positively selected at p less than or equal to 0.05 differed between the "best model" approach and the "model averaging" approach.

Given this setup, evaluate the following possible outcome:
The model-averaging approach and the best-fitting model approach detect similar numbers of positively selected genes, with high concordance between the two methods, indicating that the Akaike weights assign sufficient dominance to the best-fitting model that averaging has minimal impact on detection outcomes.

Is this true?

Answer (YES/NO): NO